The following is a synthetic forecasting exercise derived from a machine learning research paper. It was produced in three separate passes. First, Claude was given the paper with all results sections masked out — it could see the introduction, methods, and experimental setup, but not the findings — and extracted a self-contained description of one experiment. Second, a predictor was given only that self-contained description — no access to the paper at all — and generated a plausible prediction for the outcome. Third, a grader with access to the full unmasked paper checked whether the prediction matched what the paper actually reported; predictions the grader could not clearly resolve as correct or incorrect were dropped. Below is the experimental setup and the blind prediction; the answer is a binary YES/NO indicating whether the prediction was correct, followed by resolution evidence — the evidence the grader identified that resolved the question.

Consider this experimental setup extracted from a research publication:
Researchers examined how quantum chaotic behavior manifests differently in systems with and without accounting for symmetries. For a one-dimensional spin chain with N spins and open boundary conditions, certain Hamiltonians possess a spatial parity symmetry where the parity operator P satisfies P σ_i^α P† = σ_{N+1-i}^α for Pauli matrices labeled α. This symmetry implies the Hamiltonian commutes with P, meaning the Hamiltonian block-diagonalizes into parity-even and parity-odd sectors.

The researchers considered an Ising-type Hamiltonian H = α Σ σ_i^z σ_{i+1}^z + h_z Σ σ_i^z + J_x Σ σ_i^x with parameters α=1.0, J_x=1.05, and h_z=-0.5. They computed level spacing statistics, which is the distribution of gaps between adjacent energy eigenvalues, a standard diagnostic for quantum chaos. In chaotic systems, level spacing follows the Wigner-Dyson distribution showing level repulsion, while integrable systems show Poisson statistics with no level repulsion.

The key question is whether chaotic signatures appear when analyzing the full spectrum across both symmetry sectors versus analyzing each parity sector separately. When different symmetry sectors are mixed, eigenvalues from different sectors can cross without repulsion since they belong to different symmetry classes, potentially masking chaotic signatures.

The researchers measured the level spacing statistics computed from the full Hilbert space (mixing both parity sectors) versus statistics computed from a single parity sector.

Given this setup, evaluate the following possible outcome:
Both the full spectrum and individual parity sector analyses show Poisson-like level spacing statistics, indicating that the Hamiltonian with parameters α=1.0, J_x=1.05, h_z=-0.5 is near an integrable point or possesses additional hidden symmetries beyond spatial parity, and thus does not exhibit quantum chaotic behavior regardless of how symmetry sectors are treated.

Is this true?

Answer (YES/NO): NO